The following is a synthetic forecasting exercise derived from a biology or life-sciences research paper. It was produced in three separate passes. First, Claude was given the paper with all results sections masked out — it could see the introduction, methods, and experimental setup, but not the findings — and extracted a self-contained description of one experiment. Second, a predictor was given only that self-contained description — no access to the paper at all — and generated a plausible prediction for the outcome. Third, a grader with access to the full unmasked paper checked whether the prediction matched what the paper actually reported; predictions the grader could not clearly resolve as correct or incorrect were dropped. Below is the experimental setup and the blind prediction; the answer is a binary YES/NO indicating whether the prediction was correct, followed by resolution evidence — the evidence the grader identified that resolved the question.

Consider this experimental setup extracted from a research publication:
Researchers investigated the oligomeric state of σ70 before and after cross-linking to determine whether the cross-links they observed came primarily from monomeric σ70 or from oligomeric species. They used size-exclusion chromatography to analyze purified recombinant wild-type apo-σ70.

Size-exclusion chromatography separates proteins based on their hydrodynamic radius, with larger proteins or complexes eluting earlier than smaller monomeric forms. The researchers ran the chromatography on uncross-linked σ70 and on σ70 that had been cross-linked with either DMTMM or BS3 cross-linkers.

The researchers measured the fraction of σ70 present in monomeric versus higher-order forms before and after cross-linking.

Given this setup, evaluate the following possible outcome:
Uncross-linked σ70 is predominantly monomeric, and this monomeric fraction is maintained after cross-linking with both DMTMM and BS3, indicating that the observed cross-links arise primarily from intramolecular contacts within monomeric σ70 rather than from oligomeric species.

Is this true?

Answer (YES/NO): YES